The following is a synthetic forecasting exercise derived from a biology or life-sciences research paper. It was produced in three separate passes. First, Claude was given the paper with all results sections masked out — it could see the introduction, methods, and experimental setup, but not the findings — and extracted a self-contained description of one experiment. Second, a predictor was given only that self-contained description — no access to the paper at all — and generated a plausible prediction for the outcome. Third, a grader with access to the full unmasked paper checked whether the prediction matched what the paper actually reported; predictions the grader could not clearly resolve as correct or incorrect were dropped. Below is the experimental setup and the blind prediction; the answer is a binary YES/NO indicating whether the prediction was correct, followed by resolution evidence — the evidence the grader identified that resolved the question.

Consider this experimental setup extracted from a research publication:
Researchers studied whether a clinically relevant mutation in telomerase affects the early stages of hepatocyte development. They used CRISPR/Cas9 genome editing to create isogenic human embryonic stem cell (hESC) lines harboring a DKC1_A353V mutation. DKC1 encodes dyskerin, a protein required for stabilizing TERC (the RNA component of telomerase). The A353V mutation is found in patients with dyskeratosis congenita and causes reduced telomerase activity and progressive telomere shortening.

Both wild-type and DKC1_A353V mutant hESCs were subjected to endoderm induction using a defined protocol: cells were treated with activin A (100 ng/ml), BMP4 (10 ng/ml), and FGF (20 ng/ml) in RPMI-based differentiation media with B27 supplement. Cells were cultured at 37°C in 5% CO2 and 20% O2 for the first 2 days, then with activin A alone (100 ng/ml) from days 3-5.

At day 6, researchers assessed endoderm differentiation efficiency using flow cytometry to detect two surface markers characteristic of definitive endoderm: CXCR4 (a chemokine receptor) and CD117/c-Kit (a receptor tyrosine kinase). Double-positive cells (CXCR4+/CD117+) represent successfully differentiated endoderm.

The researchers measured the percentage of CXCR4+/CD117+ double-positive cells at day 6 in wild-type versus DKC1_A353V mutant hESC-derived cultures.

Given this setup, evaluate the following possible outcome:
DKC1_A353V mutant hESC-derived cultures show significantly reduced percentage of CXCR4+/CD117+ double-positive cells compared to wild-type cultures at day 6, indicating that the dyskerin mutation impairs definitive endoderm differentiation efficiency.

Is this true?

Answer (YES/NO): NO